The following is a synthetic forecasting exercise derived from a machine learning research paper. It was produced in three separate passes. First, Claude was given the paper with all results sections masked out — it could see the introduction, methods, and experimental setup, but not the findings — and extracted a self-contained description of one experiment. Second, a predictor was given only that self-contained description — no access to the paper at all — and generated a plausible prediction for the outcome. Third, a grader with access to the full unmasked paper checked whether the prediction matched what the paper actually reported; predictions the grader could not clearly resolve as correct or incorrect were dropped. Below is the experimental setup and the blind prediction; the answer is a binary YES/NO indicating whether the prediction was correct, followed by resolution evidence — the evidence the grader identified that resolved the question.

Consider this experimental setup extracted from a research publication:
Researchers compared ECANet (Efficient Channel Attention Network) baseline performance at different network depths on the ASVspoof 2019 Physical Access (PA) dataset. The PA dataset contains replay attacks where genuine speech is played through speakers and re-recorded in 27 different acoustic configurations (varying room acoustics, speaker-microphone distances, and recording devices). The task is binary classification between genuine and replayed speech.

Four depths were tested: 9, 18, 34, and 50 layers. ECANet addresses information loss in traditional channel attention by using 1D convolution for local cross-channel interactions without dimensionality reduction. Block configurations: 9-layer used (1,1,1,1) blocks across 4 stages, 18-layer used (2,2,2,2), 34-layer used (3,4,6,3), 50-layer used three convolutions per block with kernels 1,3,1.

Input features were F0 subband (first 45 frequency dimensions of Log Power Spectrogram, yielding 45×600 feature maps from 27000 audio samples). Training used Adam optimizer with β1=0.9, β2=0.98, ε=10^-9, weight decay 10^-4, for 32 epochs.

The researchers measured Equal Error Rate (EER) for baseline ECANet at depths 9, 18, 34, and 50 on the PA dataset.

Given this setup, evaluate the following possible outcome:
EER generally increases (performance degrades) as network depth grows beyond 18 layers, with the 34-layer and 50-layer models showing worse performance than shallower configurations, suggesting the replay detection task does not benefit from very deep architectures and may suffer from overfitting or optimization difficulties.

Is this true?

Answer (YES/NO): NO